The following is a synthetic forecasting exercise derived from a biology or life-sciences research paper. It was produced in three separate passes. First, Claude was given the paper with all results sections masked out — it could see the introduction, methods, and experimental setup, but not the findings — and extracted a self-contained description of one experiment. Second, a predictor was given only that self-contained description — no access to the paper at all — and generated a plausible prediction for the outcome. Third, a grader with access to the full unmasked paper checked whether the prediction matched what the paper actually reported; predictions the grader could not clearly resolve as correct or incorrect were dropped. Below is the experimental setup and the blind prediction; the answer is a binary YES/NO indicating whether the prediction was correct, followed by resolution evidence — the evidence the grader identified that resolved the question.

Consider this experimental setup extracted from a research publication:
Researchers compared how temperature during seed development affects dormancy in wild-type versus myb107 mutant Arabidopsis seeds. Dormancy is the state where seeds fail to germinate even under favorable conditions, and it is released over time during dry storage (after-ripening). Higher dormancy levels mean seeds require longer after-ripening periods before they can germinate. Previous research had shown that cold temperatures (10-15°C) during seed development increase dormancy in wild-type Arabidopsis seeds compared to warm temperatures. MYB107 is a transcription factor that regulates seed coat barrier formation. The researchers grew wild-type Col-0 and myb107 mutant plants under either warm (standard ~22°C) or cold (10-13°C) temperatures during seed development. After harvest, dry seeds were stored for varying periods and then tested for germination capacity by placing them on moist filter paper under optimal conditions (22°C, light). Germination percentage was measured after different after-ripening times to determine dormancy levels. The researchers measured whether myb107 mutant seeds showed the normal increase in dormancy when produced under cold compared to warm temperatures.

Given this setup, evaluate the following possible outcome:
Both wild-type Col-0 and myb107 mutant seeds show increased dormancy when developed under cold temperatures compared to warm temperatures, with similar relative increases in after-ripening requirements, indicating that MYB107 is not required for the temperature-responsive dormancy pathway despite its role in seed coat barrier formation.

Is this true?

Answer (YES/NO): NO